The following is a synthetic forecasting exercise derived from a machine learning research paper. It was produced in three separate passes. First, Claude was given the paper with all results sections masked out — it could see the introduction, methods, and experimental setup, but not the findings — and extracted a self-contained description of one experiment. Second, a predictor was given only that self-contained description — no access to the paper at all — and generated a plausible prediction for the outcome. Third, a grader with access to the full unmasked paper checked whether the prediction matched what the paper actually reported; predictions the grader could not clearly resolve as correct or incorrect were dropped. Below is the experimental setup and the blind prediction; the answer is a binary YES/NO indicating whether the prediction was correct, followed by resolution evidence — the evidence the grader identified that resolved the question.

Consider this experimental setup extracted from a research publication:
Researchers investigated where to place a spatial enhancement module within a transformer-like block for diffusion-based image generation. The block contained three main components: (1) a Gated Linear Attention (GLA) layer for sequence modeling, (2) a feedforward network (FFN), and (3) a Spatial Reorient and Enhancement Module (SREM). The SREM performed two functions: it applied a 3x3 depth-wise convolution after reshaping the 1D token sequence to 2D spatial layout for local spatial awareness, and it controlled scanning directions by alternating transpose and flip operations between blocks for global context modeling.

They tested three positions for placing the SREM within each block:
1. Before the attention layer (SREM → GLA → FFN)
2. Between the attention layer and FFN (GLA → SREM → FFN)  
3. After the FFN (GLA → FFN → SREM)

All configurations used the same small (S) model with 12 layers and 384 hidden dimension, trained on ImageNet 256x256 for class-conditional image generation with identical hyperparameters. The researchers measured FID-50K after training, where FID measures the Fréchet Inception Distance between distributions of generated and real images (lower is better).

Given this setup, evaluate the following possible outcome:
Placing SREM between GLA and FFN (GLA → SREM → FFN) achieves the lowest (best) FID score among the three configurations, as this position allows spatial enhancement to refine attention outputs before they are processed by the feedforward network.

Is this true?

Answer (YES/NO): NO